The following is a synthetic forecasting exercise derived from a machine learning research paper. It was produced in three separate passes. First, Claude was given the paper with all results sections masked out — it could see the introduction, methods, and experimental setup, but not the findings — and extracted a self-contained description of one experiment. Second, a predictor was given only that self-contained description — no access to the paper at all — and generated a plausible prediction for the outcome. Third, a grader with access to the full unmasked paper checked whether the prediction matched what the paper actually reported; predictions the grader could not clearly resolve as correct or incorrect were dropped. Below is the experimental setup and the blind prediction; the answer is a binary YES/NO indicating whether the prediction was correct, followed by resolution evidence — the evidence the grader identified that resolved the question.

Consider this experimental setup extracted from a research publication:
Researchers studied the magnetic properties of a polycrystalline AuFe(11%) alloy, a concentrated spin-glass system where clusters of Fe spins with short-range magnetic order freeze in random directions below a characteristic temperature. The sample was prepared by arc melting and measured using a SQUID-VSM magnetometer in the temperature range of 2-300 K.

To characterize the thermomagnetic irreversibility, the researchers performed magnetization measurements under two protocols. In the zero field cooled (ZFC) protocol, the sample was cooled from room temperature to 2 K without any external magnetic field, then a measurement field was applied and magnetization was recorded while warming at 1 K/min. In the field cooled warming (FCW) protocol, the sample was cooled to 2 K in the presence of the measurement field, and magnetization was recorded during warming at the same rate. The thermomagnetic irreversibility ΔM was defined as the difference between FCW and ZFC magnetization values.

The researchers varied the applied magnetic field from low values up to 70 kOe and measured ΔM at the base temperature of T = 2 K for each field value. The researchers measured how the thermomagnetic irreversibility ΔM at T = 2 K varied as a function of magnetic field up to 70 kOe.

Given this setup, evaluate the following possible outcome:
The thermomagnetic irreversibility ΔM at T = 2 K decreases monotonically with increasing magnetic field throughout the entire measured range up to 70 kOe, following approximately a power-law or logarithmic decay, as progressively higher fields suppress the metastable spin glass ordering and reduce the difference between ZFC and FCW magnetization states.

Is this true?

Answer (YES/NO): NO